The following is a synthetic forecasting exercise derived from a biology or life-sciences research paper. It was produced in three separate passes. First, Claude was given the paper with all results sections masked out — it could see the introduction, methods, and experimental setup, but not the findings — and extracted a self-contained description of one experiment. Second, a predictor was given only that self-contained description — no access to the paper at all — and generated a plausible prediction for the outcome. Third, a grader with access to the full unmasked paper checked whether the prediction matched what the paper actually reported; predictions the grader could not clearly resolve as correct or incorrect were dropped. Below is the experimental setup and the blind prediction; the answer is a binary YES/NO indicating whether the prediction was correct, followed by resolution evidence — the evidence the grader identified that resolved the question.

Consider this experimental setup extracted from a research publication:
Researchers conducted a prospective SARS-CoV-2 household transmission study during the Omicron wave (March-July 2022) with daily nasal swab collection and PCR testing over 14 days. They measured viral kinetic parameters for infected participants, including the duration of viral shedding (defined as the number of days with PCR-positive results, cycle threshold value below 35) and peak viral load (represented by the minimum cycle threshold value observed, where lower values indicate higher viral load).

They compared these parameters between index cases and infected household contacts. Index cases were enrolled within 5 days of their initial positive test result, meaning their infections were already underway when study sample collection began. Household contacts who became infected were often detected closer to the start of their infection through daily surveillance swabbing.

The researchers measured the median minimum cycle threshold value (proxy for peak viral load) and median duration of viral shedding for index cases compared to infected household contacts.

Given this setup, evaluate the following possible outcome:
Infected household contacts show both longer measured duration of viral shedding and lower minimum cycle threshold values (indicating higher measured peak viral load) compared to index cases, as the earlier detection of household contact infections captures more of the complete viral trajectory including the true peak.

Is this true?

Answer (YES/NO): YES